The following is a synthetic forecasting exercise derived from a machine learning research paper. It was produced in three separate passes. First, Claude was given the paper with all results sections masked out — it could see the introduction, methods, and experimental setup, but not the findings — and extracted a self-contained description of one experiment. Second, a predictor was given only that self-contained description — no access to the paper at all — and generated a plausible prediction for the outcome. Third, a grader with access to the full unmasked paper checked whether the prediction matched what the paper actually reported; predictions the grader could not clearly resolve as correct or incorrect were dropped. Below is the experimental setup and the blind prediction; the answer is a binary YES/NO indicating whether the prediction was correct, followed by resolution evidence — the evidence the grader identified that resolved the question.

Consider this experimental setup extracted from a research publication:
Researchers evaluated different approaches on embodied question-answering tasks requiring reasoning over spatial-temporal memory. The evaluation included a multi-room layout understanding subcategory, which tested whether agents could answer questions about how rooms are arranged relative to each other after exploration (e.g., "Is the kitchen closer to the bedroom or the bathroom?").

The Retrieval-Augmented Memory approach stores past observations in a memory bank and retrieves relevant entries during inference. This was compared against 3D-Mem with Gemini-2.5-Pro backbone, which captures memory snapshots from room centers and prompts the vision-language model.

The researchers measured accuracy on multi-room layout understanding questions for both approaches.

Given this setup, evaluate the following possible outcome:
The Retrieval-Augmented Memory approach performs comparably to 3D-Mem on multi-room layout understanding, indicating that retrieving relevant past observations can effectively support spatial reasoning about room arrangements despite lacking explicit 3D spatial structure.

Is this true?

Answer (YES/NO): NO